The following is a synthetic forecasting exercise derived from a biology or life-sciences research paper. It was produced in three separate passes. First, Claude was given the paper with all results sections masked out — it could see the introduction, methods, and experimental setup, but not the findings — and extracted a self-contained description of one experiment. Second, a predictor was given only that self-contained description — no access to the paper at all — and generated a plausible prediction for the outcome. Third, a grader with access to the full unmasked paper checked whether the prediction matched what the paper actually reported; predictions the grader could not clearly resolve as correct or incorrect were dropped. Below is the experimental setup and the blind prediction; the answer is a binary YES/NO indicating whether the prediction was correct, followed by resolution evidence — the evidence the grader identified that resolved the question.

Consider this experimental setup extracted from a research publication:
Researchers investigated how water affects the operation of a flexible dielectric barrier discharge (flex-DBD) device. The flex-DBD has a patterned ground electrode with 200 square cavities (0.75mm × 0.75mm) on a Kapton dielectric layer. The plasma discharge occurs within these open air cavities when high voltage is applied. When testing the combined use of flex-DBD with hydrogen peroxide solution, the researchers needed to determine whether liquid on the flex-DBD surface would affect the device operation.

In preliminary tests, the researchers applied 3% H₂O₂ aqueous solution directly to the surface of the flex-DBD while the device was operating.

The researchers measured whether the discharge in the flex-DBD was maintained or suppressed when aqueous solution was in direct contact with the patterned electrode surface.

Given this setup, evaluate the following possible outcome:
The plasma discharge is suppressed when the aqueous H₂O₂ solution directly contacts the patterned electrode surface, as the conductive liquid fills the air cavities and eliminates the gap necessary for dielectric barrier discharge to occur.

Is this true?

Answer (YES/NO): YES